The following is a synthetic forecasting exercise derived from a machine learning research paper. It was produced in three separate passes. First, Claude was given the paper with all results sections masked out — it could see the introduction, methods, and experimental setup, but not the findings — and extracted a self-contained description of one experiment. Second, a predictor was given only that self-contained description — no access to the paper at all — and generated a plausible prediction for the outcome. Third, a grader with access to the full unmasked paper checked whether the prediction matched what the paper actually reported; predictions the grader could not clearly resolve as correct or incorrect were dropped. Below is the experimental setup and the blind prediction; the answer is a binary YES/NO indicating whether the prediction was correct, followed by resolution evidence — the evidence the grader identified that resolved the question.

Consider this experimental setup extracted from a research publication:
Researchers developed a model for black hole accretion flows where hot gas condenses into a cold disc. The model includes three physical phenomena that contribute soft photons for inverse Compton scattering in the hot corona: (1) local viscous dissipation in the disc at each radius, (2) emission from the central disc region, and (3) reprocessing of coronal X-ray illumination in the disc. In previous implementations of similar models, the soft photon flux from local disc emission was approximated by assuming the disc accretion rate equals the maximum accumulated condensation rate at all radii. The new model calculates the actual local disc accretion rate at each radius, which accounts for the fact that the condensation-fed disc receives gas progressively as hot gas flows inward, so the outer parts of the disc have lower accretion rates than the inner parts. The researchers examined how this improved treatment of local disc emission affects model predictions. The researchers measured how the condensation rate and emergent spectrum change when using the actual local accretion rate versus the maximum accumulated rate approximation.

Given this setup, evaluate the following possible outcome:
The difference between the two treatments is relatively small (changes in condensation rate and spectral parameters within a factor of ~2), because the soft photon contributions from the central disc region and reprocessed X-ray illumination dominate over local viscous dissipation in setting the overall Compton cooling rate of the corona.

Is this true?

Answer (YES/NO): NO